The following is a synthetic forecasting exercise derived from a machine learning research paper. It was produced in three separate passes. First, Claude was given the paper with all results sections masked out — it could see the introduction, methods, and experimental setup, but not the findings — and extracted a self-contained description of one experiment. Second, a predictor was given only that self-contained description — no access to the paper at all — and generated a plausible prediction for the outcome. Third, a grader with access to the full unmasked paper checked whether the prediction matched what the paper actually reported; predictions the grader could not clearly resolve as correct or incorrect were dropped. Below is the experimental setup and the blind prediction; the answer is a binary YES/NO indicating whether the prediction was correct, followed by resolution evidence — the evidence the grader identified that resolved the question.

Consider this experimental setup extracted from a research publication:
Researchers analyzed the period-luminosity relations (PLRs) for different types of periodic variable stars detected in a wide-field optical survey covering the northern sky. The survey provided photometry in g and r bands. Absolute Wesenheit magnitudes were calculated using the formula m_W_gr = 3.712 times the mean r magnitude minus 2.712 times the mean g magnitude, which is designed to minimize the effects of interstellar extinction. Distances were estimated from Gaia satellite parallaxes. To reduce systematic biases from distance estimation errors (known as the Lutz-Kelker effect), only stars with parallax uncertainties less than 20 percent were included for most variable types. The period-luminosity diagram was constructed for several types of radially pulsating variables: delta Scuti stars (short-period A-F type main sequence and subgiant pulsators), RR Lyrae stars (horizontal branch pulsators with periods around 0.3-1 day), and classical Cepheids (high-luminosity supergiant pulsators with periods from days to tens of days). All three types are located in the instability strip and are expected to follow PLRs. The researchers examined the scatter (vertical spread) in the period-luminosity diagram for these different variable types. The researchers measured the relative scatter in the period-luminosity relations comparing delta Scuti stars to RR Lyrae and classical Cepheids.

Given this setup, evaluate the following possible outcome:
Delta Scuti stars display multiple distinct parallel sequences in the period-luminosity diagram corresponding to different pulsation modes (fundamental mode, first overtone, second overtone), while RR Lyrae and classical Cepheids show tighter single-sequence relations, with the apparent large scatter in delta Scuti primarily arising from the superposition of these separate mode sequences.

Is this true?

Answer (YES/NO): NO